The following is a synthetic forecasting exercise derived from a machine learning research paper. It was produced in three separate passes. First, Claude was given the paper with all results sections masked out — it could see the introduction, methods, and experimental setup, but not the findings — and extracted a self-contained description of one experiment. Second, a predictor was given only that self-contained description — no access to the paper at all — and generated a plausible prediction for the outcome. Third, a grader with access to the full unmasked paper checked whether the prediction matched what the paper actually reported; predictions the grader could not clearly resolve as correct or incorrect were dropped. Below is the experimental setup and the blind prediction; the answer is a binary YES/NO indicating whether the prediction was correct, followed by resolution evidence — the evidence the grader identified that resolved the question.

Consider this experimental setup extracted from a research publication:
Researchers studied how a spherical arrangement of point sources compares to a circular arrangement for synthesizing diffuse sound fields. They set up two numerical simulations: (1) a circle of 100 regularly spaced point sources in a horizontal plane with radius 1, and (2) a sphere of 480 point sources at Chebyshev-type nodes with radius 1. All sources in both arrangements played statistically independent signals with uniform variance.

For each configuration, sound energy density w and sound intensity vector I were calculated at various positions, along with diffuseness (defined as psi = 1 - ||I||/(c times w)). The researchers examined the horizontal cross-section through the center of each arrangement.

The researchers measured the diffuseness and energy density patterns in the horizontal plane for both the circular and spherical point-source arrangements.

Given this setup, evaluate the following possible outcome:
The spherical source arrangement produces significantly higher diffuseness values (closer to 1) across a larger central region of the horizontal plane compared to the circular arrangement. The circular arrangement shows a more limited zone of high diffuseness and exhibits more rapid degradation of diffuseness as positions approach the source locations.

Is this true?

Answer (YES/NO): YES